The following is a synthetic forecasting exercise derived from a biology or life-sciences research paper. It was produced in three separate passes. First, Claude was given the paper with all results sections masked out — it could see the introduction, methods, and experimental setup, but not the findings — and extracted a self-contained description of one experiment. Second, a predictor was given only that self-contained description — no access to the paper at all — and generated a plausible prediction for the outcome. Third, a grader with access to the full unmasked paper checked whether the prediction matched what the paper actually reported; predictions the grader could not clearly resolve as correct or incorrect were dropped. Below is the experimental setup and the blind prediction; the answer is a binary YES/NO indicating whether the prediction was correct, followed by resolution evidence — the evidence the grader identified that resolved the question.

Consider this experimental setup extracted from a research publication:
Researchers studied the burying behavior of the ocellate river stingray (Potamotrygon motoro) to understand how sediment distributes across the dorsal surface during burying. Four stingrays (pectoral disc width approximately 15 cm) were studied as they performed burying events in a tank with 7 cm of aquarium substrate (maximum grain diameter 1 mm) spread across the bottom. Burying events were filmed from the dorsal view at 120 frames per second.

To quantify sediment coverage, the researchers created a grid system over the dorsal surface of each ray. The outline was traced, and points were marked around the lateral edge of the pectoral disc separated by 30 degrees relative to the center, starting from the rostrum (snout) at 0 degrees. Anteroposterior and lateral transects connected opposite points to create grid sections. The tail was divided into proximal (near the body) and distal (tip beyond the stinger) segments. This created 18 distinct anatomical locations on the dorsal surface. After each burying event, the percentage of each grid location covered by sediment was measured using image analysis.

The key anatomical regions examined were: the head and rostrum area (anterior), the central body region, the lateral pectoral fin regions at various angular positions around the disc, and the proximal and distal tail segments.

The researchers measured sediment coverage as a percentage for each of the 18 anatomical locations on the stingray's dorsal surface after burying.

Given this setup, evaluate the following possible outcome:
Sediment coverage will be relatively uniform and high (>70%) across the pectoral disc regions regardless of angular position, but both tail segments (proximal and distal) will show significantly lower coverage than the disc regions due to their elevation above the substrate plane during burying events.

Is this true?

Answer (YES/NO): NO